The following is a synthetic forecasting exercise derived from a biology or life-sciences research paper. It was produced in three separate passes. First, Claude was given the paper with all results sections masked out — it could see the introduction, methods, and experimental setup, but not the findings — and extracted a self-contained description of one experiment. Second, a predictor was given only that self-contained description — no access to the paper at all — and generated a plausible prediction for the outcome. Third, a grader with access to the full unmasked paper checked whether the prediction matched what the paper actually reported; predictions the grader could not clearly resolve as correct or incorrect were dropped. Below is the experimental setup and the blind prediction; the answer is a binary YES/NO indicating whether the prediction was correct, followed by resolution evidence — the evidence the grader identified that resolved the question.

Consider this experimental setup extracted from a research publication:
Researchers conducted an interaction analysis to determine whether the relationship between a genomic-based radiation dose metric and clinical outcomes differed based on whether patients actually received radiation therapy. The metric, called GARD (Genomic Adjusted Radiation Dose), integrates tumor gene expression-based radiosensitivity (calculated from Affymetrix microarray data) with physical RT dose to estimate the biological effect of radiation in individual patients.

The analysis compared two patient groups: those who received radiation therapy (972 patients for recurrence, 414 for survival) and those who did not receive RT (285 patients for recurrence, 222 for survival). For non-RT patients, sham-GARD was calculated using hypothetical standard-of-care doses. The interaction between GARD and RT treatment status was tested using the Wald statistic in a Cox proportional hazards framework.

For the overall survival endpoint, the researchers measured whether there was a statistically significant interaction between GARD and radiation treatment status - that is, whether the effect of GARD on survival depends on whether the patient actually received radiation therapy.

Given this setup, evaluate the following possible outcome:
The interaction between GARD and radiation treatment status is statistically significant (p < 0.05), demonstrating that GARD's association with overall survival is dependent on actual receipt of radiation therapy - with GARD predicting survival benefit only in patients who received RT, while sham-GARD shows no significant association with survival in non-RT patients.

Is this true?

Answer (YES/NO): YES